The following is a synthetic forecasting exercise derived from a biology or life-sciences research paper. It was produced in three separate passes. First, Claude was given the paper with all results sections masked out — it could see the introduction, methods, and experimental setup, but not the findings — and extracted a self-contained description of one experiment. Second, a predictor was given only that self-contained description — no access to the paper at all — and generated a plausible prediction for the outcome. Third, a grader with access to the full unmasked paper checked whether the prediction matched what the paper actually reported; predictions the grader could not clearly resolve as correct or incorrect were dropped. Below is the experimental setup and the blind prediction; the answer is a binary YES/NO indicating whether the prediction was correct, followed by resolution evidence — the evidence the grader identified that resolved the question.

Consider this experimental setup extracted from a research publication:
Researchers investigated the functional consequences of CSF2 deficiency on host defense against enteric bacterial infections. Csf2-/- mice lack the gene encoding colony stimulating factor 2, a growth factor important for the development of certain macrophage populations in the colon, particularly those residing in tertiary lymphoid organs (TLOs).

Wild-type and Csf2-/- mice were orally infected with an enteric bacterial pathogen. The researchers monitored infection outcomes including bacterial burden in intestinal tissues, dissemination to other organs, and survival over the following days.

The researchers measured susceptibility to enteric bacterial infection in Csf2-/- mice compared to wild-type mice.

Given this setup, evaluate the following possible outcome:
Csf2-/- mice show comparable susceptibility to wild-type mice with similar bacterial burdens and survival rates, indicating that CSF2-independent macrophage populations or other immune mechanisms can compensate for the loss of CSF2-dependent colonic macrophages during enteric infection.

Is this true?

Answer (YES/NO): NO